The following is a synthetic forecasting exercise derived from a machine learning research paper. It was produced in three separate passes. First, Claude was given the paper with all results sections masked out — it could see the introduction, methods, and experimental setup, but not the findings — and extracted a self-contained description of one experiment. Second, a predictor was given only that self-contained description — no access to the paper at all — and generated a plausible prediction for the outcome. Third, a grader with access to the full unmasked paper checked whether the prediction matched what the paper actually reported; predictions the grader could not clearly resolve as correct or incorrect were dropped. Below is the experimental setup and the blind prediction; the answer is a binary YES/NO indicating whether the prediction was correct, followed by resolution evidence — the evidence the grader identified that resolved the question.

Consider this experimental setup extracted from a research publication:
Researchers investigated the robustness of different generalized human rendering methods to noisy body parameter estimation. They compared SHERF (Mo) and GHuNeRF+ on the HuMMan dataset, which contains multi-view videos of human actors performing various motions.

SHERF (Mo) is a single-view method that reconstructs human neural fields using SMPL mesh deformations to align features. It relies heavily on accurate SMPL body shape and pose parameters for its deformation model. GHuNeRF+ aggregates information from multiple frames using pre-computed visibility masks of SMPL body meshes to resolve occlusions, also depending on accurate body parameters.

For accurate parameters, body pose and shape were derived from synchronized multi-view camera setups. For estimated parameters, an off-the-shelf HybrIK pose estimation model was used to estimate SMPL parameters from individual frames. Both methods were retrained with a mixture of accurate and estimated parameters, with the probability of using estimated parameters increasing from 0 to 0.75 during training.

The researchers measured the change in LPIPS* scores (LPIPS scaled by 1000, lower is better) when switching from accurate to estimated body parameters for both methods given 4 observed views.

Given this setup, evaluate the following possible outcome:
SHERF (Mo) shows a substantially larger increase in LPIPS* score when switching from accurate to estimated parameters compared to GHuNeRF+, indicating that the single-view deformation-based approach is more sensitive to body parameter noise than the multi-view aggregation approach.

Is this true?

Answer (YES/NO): YES